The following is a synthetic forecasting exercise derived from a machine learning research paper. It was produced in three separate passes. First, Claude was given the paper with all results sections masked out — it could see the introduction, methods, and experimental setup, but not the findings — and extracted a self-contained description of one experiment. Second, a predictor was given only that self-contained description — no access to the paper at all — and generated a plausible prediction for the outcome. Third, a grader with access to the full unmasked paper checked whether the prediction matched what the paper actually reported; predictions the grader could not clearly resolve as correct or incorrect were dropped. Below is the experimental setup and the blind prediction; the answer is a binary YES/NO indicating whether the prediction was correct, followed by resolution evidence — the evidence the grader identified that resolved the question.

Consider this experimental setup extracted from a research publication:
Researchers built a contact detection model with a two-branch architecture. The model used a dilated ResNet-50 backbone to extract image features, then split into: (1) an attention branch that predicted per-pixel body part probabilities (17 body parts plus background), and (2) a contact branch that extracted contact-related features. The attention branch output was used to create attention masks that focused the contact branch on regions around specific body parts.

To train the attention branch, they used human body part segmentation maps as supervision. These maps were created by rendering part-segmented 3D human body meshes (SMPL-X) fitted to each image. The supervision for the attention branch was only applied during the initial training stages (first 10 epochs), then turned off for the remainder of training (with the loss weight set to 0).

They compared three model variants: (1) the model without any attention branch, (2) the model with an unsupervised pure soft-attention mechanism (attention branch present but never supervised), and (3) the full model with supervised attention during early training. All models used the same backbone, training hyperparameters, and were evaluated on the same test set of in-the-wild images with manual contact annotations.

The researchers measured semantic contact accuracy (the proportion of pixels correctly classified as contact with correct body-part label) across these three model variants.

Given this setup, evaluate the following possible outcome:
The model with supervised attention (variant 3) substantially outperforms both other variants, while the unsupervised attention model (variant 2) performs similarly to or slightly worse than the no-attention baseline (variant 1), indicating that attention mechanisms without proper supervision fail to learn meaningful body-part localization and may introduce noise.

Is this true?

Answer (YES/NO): NO